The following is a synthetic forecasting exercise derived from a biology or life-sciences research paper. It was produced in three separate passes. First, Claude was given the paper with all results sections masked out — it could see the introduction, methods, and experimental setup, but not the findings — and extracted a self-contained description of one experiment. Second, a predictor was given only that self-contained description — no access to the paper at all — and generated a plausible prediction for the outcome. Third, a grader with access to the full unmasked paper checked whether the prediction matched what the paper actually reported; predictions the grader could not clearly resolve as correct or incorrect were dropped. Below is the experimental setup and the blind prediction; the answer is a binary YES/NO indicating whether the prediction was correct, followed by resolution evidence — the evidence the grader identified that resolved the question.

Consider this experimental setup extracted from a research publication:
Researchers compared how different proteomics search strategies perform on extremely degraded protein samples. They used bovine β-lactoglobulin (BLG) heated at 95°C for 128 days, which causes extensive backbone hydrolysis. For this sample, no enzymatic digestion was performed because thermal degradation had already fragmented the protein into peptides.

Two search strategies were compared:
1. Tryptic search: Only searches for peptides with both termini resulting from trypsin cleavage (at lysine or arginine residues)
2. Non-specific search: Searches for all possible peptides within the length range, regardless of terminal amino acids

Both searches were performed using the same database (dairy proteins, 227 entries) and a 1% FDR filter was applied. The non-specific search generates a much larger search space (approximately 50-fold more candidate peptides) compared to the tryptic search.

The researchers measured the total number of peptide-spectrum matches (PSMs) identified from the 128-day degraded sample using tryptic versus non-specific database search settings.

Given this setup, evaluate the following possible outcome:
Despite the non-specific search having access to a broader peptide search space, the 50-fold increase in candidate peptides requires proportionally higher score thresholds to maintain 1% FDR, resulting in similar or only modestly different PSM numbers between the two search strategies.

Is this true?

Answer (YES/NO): NO